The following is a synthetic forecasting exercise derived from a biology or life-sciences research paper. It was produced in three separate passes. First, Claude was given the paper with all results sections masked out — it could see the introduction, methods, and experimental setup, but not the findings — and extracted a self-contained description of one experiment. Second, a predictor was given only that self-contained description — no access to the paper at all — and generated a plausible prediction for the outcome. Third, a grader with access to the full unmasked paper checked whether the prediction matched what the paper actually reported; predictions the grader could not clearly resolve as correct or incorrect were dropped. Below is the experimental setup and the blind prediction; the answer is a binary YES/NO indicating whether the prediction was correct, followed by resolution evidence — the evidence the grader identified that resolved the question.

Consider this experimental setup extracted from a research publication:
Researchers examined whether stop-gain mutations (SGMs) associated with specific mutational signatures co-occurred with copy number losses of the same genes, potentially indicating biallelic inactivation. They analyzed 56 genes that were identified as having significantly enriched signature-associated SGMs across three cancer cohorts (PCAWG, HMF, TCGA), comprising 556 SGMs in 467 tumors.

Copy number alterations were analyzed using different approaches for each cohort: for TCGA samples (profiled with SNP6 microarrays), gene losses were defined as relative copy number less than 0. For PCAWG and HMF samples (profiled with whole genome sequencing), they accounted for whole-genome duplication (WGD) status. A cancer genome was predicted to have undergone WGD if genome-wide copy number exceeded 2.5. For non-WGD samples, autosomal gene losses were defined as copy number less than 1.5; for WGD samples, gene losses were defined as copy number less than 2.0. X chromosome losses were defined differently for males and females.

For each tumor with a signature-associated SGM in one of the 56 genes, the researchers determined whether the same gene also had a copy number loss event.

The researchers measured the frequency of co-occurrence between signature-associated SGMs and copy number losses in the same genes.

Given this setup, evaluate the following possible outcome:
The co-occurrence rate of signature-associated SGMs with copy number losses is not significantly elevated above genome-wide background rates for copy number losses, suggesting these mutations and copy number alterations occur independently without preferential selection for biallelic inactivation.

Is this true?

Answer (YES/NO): NO